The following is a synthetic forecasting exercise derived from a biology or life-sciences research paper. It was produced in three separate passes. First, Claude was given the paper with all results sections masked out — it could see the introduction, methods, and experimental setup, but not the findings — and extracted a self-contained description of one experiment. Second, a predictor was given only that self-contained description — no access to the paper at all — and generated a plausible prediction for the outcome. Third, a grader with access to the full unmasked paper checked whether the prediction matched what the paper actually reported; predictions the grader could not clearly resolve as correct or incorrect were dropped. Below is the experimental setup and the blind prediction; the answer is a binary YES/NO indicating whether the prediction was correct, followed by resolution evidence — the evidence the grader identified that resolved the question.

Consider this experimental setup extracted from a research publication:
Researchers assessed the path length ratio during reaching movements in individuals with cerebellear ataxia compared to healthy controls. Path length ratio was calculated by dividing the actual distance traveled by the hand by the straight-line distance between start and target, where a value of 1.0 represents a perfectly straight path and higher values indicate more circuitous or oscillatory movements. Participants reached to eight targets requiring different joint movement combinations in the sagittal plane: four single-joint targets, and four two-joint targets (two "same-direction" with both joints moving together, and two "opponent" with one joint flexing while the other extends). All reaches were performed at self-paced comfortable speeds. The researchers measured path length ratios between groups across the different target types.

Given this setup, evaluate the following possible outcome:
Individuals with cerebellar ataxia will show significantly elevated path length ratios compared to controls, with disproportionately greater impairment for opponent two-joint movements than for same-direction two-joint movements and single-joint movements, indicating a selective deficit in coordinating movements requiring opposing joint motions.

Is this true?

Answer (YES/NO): YES